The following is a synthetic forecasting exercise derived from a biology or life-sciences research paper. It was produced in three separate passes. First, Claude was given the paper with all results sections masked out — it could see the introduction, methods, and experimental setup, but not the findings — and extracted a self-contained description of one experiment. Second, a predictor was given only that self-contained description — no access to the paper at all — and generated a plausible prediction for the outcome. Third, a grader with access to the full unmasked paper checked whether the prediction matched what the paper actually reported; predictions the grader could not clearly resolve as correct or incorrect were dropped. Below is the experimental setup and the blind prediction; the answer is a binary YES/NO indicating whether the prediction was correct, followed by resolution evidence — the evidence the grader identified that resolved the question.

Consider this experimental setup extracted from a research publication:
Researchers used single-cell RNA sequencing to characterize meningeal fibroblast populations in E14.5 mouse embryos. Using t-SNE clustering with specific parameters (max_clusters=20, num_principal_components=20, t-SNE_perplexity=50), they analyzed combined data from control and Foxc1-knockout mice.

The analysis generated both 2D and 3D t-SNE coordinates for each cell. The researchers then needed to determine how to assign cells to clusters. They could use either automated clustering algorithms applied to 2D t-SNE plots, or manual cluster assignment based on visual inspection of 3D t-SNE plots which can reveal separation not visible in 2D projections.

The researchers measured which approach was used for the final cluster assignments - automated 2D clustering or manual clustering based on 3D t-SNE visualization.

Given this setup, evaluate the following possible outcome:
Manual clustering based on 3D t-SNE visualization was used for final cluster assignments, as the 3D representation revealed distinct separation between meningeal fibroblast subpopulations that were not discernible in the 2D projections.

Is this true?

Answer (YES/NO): YES